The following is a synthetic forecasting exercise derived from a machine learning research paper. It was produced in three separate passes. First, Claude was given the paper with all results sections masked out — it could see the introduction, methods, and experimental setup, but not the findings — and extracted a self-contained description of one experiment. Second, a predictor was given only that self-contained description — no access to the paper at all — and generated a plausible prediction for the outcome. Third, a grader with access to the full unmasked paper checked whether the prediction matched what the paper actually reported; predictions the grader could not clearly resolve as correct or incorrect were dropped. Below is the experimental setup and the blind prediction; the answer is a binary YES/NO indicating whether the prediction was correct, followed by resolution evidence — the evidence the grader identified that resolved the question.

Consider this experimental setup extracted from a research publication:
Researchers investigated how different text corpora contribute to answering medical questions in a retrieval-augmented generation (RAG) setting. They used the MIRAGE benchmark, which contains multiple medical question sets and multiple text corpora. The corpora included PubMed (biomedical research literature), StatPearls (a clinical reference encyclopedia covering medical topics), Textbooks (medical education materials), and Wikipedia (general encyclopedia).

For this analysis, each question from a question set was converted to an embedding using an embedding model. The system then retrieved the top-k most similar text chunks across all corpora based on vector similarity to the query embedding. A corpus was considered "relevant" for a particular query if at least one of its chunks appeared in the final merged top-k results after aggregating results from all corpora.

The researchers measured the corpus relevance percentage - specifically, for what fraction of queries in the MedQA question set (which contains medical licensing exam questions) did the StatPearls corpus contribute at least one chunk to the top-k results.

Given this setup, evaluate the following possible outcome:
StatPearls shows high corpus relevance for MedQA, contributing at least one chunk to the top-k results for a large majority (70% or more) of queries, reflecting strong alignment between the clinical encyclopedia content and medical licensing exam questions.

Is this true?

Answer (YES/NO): NO